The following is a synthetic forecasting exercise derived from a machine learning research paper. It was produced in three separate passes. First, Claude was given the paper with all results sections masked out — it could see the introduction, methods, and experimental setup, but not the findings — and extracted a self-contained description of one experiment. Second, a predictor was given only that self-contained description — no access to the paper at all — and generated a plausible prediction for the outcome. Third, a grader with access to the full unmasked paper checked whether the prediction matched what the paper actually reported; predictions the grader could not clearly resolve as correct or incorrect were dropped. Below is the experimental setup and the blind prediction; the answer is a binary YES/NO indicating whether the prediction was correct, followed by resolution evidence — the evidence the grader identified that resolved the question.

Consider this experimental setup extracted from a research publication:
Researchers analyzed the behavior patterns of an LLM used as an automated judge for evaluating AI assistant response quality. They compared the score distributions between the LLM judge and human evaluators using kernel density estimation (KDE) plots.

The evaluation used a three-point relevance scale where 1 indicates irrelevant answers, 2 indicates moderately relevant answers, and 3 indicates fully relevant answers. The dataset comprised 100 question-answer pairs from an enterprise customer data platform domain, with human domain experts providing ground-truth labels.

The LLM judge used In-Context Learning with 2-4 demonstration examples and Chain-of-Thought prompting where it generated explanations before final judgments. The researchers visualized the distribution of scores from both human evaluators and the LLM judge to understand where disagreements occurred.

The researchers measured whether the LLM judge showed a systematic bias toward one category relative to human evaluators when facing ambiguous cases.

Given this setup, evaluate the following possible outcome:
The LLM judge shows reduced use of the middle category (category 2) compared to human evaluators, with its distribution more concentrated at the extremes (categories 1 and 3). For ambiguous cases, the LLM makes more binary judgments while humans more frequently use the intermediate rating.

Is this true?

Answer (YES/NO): NO